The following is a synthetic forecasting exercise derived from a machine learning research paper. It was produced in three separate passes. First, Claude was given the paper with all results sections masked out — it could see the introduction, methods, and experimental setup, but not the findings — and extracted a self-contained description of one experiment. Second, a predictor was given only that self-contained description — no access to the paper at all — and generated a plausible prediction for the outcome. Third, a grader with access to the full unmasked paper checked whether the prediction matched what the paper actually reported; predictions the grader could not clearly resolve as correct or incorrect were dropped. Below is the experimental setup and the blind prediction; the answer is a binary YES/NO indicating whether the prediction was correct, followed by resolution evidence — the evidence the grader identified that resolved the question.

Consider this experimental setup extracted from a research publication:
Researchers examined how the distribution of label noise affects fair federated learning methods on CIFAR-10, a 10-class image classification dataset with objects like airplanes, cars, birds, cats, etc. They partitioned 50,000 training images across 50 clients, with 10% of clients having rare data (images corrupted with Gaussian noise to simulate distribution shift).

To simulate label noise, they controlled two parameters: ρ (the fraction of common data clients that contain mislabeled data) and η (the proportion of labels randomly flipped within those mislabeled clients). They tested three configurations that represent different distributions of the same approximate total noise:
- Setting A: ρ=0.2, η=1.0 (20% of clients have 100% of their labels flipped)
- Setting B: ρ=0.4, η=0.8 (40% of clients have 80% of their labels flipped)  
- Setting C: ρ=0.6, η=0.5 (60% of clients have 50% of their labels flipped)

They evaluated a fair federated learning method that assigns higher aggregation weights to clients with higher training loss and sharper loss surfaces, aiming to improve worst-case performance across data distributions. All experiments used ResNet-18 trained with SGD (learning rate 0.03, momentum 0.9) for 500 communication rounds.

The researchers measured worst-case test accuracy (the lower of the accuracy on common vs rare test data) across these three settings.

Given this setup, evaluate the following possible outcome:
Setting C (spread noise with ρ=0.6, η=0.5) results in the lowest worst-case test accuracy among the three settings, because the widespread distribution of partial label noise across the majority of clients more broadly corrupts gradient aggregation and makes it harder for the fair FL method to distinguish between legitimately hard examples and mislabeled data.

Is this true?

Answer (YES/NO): NO